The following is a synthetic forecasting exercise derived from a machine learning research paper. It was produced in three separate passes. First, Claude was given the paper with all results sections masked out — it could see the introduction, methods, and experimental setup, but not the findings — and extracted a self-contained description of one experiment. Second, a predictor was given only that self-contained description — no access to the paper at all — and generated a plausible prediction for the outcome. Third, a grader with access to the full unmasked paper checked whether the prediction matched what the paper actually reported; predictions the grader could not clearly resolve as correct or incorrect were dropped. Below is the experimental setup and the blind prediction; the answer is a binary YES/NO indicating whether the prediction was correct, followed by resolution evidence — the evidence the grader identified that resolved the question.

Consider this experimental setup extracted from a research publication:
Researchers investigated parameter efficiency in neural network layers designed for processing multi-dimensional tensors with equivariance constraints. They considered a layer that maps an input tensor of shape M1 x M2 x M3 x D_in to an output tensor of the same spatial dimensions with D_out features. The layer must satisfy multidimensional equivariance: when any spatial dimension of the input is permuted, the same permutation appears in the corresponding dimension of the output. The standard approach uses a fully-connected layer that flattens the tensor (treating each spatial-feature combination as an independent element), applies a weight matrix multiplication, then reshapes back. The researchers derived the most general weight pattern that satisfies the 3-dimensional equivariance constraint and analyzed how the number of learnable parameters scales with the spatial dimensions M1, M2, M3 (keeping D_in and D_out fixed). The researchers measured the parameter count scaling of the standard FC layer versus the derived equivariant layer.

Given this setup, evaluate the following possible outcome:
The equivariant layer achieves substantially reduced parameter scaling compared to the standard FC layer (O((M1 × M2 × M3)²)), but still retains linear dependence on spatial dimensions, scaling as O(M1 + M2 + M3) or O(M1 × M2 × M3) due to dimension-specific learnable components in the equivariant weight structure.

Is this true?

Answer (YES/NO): NO